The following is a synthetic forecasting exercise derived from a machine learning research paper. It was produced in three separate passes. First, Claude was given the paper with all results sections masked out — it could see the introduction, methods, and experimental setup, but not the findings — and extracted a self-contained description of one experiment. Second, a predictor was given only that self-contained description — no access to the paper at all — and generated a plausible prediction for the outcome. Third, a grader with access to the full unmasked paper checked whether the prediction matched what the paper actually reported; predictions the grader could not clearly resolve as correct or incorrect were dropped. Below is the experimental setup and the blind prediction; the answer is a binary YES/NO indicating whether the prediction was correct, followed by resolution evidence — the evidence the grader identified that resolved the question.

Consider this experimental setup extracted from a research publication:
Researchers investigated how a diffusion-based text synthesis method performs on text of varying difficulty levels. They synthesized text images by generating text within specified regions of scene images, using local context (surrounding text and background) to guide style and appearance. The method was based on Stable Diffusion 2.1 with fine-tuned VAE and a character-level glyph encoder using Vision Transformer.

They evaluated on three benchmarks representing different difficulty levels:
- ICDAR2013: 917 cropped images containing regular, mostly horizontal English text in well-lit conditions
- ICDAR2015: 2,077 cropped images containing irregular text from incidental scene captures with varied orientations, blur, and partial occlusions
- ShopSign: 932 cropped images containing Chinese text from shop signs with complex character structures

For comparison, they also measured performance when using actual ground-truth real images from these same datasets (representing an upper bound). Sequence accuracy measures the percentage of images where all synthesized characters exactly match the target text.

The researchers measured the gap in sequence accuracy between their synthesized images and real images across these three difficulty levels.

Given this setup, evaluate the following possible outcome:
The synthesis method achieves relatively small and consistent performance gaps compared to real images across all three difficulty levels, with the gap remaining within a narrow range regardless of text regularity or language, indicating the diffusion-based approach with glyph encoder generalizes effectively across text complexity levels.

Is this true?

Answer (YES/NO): NO